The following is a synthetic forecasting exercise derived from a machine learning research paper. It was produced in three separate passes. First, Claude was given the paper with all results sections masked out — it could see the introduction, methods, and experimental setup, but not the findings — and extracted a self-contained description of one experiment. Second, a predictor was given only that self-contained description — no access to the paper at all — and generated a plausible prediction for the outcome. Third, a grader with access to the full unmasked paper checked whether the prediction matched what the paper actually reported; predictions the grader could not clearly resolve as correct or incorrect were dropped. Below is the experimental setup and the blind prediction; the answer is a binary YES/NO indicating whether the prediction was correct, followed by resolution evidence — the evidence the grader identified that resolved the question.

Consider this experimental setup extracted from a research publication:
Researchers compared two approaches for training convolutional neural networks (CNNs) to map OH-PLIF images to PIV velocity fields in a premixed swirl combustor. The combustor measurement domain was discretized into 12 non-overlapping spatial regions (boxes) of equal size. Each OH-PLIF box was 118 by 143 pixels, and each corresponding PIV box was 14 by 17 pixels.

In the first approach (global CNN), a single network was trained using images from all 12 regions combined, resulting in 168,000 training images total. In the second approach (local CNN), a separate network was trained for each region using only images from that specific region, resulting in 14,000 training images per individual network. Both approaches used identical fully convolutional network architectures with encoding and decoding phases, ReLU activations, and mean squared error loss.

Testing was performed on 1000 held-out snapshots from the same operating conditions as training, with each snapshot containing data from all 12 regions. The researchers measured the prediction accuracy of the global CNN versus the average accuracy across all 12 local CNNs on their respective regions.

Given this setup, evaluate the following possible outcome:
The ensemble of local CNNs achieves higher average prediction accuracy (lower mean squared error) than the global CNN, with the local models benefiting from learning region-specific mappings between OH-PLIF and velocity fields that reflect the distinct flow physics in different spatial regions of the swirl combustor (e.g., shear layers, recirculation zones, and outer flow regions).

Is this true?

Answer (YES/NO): YES